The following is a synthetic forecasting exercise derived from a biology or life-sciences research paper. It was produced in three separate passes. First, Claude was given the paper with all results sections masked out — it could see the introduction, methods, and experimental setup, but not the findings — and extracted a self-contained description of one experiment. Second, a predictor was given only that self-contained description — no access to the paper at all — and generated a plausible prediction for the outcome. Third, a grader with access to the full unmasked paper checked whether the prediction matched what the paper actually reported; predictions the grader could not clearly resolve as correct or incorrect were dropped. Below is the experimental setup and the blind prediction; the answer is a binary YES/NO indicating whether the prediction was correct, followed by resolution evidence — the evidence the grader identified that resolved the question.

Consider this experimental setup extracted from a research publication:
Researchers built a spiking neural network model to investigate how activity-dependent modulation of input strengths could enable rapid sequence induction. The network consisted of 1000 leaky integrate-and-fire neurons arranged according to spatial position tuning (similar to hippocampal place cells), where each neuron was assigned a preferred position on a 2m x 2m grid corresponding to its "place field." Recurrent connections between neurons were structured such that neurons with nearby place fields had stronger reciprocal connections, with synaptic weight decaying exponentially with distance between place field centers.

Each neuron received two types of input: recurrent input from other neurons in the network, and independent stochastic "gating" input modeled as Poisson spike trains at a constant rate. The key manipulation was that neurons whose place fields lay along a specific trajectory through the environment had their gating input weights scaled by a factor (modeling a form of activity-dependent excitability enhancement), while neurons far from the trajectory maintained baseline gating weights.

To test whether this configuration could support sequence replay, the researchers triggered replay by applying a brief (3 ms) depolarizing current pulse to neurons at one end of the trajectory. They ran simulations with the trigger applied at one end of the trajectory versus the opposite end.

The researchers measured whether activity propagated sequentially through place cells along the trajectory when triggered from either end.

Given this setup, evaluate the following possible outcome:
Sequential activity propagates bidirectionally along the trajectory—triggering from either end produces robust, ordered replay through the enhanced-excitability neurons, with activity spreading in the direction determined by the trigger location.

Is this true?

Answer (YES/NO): YES